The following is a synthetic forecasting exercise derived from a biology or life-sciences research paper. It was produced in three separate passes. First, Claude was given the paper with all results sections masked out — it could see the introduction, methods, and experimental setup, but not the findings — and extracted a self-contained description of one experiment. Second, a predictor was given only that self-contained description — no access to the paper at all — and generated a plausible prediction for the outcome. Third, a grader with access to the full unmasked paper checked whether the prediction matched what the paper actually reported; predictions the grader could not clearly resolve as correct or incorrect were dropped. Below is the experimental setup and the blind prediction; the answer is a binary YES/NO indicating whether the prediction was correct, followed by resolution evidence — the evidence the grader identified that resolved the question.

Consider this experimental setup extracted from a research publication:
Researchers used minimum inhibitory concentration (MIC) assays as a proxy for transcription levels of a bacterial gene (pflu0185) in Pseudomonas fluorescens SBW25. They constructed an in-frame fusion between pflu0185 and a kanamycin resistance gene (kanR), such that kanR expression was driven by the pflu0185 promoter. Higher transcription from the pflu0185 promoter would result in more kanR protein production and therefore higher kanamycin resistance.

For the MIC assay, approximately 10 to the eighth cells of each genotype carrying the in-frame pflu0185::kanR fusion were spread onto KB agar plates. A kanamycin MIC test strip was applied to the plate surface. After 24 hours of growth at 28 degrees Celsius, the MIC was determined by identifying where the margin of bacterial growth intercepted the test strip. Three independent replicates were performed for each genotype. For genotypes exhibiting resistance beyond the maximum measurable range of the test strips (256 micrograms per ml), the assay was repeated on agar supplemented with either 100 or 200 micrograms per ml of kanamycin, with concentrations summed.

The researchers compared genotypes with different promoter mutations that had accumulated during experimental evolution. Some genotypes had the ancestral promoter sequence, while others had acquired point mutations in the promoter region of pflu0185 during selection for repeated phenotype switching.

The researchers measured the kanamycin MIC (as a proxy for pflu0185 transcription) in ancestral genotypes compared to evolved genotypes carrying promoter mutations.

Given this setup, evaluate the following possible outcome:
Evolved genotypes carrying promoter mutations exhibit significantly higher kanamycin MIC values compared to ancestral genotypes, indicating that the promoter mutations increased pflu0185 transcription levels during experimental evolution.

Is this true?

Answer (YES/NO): NO